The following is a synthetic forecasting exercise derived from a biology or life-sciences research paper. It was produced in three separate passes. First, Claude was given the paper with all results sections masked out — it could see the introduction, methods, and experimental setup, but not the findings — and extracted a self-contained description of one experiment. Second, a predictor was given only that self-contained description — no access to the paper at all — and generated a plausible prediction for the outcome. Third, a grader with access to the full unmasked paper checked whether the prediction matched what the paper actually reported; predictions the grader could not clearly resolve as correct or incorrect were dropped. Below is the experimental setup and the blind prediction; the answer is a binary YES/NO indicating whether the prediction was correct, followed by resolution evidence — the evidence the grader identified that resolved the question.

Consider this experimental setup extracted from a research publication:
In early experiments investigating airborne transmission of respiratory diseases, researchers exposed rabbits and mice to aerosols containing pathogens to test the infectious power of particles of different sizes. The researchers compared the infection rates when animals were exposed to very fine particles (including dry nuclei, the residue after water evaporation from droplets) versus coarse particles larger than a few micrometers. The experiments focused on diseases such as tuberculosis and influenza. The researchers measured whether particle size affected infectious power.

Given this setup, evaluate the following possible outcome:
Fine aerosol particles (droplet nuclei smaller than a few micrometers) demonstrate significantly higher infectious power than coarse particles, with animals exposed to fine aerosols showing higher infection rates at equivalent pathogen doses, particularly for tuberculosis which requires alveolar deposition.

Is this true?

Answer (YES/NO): YES